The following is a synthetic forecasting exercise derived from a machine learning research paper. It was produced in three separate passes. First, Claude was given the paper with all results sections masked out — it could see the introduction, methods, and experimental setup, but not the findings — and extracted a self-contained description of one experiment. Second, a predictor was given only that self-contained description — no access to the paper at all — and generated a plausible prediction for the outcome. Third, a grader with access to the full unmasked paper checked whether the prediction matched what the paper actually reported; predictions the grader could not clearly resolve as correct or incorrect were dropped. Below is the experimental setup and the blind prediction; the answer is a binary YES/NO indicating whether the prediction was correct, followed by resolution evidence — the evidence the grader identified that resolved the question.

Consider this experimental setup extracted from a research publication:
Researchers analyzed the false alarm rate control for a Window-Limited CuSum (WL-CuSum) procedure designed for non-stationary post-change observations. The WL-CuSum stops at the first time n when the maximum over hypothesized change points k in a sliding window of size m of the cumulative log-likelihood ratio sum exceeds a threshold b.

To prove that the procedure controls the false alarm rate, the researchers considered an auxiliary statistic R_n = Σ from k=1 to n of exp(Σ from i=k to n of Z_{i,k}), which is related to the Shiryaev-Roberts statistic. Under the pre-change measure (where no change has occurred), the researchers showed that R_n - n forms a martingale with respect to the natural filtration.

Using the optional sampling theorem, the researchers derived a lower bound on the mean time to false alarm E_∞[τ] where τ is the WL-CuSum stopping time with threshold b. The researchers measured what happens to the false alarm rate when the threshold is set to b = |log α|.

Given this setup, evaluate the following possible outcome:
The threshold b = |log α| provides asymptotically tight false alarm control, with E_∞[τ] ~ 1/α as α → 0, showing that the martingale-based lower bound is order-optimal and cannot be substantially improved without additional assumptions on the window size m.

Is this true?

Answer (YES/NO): NO